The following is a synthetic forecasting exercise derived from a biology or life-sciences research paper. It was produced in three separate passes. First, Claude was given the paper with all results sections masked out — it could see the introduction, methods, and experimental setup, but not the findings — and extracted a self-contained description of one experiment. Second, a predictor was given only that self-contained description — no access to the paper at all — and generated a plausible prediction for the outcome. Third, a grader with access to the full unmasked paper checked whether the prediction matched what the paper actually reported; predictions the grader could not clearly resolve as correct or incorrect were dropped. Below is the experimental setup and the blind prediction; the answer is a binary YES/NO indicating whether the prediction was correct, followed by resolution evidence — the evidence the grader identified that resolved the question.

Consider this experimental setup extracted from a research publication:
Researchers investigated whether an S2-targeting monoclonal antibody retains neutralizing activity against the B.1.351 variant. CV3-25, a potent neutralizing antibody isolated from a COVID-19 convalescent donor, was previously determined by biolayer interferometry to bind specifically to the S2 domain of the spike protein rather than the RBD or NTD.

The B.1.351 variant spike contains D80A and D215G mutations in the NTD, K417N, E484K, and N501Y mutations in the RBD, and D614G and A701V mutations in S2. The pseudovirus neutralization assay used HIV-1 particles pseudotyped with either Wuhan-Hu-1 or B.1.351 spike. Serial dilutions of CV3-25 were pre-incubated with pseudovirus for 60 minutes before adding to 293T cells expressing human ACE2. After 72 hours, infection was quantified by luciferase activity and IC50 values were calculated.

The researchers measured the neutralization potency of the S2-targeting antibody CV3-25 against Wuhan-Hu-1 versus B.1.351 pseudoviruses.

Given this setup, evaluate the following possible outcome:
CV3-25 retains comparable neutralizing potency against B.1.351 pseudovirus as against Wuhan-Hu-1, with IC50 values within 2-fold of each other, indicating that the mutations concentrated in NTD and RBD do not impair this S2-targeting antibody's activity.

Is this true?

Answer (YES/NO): YES